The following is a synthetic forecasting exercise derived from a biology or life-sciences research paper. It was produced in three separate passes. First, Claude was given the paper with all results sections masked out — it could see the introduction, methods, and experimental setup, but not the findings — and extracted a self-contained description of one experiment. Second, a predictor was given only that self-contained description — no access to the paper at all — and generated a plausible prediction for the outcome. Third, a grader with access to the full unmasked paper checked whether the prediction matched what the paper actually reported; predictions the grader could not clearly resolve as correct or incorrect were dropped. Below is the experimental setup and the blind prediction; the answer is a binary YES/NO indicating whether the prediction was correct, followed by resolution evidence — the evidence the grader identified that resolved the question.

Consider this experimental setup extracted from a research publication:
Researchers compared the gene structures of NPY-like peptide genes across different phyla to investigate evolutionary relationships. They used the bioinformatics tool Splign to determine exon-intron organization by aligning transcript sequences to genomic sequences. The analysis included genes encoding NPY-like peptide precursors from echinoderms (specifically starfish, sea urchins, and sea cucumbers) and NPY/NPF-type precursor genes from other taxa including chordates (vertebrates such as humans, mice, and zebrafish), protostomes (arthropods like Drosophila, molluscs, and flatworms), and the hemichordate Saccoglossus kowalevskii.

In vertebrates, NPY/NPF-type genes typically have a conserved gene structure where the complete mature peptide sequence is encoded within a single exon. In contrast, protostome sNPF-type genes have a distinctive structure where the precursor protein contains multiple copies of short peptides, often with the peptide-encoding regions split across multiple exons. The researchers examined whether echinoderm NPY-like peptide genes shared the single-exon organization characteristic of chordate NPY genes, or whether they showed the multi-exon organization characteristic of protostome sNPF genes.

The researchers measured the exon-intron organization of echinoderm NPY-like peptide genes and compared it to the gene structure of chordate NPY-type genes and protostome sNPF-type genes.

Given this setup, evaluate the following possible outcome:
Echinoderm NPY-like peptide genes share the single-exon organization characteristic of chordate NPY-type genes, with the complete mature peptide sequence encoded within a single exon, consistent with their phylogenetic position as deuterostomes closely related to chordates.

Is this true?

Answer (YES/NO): NO